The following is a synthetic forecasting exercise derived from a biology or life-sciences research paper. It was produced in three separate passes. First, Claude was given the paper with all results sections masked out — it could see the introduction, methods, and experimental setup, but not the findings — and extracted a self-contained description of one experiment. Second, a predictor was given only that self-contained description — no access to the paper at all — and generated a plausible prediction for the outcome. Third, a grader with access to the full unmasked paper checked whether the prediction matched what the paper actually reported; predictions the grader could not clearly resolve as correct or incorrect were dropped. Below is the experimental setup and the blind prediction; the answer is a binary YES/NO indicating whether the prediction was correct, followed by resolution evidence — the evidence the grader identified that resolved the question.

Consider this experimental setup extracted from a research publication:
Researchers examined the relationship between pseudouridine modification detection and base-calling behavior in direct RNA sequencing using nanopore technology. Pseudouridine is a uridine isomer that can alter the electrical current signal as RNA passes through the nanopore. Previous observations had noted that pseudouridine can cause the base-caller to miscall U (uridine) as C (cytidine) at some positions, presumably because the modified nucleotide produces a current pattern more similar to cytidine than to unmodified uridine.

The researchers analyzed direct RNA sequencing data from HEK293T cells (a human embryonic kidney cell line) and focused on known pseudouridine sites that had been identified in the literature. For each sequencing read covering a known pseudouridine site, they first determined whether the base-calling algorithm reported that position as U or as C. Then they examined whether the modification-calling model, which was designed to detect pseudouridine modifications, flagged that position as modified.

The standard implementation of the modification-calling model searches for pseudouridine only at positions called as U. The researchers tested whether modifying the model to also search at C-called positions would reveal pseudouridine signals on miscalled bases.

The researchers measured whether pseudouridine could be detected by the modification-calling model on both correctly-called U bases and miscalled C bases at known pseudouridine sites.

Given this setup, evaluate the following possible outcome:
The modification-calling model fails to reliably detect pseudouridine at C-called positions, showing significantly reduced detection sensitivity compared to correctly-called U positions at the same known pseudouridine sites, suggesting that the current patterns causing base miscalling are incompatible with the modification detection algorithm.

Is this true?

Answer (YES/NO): NO